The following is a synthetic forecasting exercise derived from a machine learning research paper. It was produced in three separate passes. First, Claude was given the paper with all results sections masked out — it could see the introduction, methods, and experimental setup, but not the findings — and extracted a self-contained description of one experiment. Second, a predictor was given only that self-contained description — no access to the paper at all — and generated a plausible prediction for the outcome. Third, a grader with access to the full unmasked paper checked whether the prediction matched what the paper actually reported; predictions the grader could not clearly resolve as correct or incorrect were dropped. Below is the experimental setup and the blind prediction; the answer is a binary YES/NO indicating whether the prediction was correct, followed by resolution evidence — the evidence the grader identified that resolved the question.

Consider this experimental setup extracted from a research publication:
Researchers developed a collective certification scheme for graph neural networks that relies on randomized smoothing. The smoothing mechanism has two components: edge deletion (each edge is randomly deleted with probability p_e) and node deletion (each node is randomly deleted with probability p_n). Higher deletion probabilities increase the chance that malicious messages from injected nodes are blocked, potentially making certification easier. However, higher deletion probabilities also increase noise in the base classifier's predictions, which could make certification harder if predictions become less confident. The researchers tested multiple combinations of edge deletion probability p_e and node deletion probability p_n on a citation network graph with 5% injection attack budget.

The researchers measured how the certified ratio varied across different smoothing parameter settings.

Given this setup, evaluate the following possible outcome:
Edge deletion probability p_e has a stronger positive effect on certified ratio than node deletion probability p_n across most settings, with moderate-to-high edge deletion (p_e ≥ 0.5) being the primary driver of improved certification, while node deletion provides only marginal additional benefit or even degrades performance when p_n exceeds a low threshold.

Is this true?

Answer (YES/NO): NO